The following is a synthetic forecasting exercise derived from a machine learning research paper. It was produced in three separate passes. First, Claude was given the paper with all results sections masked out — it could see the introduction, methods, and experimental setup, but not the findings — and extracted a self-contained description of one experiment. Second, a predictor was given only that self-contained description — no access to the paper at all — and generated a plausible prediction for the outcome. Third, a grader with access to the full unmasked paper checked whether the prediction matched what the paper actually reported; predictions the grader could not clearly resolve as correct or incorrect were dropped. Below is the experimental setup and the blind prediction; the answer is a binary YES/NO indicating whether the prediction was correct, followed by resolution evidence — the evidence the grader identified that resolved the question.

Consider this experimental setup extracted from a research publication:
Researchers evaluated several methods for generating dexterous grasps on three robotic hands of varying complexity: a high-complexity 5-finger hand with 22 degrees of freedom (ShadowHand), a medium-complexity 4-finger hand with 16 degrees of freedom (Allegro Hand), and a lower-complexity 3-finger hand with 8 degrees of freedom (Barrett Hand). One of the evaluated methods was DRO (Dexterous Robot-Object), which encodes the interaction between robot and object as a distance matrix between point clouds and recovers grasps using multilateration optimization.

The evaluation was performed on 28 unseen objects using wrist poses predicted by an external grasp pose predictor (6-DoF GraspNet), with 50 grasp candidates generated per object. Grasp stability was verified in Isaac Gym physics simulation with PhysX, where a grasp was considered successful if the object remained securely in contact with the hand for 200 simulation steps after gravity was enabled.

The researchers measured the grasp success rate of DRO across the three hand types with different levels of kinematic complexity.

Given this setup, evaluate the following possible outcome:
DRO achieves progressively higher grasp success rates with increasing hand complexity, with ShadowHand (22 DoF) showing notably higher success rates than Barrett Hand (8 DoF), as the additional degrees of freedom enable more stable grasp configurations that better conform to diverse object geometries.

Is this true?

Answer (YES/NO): NO